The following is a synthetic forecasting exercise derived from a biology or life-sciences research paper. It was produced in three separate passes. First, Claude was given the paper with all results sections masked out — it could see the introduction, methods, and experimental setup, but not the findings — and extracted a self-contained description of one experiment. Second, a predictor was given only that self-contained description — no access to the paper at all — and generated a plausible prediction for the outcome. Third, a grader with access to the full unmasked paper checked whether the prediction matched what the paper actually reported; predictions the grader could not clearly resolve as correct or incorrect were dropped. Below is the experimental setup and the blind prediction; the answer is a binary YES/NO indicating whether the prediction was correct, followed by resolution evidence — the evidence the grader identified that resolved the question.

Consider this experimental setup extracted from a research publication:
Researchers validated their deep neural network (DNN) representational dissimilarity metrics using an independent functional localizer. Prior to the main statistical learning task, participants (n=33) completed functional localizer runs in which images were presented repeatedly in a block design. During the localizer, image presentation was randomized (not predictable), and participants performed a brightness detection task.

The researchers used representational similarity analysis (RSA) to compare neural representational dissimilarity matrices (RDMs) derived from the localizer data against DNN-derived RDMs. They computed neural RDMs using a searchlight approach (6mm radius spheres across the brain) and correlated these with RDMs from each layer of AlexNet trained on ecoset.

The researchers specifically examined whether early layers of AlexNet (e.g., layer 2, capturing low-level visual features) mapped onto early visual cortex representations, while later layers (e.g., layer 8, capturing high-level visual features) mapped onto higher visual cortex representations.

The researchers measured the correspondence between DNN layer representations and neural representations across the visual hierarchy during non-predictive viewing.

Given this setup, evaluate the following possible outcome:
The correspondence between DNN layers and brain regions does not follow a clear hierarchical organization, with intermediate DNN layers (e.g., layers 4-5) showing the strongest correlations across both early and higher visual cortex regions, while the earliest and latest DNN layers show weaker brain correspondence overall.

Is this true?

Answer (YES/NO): NO